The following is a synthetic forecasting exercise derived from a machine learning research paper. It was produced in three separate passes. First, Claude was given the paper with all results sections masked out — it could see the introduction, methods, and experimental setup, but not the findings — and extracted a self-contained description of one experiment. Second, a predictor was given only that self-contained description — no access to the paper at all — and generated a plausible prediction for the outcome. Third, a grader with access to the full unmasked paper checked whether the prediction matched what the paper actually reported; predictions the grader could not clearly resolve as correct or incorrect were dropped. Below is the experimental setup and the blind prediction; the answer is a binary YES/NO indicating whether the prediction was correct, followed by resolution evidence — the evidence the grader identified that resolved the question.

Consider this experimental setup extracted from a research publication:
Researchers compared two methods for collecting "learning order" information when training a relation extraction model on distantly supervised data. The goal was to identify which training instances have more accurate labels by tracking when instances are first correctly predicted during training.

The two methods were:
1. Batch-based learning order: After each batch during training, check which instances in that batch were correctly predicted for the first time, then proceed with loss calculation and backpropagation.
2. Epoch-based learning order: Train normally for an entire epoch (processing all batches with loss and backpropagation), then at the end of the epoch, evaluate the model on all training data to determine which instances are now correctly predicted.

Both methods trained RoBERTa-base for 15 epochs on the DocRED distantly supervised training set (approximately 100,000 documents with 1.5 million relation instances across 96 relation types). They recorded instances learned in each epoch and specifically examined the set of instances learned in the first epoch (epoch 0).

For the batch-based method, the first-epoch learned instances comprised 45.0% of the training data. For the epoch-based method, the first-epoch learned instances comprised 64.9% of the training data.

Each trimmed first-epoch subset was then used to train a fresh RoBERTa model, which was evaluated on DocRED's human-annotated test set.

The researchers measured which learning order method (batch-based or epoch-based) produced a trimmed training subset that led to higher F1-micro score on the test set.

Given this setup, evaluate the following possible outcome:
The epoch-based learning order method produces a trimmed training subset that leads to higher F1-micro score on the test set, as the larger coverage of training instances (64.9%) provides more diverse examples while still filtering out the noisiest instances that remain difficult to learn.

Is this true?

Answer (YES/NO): NO